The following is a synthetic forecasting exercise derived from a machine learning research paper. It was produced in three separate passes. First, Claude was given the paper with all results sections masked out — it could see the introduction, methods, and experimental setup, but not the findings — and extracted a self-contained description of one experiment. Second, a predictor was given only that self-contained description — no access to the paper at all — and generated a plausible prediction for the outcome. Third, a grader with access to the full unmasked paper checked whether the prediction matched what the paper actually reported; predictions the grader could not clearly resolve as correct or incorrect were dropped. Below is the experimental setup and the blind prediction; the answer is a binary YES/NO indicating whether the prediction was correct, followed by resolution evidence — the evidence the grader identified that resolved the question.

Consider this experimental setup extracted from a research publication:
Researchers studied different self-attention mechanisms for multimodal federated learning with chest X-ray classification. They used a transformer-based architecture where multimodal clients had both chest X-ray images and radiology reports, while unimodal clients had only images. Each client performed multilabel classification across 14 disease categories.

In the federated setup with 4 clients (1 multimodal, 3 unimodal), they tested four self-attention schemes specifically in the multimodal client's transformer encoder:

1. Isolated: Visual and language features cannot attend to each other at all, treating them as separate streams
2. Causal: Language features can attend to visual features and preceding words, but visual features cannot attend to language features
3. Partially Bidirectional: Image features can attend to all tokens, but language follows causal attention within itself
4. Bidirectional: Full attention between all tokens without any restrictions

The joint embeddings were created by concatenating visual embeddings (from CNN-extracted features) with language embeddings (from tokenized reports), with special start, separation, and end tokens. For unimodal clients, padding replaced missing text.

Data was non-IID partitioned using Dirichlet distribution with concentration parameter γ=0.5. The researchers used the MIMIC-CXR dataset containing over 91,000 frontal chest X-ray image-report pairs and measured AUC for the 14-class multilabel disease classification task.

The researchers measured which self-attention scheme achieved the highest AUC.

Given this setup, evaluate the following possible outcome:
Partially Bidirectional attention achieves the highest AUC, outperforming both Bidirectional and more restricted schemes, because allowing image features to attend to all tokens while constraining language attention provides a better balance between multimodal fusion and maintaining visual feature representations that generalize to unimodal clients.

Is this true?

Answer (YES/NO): NO